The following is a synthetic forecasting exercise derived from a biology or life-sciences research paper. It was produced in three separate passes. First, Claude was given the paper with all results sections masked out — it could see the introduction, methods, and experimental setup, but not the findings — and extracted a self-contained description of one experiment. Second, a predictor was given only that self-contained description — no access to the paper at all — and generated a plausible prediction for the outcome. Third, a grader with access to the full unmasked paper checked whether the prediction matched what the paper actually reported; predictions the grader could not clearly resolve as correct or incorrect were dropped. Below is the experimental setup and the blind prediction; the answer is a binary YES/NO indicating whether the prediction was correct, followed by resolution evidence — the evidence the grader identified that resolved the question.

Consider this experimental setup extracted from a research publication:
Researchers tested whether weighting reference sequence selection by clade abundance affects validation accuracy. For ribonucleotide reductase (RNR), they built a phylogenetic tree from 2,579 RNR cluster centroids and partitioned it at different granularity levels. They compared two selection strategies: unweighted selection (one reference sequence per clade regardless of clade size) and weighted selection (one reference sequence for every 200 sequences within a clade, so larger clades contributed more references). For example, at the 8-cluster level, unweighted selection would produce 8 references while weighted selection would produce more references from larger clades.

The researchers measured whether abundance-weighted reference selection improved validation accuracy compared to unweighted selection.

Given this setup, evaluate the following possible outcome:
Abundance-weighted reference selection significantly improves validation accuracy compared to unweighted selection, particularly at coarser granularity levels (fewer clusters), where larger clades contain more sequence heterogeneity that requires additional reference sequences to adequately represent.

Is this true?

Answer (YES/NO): NO